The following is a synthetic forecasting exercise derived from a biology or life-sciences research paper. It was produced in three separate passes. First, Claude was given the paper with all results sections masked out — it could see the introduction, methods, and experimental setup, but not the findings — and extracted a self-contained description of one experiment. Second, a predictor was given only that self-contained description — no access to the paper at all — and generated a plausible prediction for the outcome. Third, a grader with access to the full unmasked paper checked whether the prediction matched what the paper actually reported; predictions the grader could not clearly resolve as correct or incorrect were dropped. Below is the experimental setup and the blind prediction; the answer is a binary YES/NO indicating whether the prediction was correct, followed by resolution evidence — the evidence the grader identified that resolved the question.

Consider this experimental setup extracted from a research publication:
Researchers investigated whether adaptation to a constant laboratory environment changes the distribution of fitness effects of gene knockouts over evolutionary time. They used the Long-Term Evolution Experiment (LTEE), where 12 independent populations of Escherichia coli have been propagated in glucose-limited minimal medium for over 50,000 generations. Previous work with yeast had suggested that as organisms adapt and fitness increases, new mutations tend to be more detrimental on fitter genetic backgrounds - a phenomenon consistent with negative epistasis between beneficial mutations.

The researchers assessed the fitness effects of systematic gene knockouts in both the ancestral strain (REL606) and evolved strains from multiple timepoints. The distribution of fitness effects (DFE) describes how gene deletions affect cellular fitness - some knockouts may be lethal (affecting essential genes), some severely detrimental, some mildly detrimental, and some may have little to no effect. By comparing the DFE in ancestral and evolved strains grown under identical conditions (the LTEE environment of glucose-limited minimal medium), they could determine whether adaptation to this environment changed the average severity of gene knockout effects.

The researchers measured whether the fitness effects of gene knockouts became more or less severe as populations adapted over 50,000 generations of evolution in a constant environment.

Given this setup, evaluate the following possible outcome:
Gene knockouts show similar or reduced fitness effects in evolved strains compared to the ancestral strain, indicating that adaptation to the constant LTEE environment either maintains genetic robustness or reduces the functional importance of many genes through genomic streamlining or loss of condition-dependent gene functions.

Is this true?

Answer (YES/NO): YES